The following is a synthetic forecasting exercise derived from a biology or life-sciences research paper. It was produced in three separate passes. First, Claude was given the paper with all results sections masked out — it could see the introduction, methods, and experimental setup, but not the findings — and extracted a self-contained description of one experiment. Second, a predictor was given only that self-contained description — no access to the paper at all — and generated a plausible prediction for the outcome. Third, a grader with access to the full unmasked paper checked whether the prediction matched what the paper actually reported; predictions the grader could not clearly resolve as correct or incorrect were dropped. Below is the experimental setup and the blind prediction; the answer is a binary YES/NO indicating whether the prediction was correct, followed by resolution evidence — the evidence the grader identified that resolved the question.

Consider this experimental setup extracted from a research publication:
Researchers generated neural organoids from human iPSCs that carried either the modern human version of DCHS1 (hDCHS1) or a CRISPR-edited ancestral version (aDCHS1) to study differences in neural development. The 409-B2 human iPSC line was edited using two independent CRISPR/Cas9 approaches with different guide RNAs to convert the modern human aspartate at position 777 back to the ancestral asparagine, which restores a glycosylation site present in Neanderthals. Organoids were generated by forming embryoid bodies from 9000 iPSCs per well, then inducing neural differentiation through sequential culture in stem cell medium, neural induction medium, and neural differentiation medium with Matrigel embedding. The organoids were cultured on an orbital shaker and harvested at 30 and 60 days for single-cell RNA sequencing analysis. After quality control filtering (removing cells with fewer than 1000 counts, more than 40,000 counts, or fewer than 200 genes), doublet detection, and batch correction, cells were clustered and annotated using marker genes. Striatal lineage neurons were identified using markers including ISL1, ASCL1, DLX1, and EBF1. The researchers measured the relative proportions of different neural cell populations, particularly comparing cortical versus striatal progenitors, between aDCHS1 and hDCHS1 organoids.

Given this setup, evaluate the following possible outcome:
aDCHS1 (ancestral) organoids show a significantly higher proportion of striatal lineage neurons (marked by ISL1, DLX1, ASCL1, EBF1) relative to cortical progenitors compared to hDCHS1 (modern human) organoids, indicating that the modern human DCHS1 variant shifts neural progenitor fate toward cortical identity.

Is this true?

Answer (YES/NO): YES